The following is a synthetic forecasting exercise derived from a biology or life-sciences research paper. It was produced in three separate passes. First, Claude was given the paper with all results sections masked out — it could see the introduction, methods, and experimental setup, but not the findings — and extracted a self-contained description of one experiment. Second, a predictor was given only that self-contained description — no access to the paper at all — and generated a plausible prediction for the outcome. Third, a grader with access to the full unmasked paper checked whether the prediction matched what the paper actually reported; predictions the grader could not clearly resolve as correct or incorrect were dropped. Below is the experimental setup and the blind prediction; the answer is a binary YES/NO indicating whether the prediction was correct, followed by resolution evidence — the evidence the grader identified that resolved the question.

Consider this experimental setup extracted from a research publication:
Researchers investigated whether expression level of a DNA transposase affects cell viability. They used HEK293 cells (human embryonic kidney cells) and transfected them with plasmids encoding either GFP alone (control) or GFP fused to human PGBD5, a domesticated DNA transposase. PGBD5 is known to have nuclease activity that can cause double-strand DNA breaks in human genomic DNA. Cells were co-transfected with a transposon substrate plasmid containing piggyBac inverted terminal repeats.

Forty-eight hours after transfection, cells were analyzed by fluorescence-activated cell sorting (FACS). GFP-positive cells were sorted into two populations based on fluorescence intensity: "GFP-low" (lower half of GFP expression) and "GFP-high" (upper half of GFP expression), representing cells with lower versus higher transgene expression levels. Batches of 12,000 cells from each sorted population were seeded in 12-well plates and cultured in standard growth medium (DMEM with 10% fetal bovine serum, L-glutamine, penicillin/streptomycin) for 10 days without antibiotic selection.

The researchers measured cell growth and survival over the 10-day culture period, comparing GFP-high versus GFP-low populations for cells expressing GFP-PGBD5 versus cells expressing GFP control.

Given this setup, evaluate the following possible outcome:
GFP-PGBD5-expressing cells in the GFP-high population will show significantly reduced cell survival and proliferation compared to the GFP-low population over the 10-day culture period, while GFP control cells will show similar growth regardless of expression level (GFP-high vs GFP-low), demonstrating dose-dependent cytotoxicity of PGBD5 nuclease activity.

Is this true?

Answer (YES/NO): YES